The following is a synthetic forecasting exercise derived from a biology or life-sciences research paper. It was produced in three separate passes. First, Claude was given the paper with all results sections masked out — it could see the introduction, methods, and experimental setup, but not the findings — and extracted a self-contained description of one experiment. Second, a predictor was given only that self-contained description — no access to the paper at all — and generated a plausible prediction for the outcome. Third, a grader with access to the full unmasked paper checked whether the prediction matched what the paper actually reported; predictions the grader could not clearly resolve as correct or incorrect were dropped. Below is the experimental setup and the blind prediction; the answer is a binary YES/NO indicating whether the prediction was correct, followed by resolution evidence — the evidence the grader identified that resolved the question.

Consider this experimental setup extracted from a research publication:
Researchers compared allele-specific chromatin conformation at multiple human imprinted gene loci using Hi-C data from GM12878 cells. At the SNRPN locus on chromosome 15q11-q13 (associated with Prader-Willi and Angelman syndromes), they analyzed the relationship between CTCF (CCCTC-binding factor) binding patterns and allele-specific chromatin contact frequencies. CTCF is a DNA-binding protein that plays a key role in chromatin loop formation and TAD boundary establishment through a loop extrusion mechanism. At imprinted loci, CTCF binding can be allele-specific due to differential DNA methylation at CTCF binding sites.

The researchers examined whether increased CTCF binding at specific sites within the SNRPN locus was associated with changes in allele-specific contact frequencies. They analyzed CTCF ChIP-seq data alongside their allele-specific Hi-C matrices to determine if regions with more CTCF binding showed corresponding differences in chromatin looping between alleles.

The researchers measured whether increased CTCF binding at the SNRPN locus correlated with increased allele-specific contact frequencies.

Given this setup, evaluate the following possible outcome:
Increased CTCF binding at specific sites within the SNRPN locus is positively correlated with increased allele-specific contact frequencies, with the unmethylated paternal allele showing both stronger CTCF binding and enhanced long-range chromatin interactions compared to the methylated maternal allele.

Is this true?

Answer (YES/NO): NO